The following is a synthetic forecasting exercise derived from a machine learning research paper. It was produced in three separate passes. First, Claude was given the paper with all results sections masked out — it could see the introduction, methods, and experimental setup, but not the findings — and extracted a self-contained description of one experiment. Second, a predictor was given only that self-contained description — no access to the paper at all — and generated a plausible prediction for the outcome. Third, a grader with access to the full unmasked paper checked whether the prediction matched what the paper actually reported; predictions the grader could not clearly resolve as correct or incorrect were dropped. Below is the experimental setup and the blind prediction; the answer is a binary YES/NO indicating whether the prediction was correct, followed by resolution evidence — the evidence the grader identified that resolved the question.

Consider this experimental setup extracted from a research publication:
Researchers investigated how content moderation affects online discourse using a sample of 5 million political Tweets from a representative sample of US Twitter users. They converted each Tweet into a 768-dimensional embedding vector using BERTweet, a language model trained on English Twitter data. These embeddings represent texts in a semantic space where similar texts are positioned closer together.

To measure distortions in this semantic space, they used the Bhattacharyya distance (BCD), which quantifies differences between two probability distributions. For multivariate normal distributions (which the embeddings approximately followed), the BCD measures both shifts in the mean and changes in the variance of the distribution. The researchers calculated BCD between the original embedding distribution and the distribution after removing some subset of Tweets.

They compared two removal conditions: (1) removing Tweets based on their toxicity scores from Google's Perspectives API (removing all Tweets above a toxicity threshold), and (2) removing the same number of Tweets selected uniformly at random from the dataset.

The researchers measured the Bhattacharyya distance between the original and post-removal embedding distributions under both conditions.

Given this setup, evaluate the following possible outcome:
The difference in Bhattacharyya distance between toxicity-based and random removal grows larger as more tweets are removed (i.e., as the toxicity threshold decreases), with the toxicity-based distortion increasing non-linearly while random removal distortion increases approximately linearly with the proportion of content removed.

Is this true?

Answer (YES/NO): NO